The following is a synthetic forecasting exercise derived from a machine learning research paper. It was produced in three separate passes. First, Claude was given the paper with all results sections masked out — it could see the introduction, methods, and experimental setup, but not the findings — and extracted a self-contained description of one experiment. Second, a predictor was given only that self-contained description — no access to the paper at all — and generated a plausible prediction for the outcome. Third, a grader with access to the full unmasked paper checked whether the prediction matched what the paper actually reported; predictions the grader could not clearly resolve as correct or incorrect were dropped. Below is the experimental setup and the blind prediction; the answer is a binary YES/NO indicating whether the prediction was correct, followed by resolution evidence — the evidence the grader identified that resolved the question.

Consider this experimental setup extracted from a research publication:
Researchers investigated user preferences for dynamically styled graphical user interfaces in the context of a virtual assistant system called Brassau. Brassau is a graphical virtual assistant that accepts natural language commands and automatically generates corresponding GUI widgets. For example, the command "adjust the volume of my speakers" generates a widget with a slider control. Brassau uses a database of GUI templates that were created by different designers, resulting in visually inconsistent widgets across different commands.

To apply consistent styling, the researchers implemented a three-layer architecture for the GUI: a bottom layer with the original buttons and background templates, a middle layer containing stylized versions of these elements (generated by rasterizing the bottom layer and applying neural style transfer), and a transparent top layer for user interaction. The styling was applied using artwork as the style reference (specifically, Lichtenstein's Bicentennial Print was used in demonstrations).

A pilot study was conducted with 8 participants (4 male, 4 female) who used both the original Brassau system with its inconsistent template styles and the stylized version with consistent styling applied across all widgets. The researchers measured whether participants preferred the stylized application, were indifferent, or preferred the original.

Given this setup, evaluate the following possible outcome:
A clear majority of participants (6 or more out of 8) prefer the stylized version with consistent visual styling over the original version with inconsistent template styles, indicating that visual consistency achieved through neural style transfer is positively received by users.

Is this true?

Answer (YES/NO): YES